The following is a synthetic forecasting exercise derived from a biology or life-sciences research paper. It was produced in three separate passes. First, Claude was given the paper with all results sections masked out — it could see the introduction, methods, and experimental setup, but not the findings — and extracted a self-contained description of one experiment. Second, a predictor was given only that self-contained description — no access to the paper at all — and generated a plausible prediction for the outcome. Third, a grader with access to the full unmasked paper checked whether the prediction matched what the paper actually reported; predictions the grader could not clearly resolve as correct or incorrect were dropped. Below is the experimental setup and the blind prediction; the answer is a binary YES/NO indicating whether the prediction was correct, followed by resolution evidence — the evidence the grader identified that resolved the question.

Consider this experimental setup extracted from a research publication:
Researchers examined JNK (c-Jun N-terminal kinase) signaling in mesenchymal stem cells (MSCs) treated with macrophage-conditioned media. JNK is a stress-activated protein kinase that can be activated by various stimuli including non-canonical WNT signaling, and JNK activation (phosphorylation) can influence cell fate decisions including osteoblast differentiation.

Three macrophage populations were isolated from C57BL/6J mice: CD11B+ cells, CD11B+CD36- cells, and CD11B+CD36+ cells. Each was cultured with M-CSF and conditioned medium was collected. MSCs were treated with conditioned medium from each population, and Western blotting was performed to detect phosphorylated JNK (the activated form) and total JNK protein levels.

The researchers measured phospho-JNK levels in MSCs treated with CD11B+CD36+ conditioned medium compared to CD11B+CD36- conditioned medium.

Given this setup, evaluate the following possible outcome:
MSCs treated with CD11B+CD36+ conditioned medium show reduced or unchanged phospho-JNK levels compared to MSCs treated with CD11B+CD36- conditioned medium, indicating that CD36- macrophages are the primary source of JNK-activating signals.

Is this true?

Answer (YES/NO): NO